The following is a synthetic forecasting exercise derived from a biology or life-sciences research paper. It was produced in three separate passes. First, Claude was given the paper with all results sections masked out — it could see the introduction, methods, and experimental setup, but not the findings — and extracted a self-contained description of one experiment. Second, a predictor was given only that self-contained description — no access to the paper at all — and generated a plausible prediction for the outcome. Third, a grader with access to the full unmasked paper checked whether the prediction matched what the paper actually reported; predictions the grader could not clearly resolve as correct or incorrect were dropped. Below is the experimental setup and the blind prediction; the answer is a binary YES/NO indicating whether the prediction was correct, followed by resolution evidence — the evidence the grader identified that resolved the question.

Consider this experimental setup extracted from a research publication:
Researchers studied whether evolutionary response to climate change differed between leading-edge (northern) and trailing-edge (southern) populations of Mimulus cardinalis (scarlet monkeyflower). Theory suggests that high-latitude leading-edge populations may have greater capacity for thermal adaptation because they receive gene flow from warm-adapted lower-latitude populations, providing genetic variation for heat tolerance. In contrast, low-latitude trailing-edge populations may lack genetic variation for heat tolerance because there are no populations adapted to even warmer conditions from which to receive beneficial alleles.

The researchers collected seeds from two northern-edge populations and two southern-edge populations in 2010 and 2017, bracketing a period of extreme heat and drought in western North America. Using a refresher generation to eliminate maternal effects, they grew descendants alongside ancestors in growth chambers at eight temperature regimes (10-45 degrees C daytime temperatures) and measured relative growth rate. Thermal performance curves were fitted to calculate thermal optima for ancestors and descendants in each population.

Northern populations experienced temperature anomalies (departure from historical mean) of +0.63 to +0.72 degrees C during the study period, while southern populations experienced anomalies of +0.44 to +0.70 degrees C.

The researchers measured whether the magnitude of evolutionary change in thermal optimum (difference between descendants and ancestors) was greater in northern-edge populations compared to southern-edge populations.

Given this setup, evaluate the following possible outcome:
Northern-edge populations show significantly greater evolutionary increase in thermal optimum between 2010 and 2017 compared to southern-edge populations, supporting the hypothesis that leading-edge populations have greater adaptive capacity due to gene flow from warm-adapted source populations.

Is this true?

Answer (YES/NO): NO